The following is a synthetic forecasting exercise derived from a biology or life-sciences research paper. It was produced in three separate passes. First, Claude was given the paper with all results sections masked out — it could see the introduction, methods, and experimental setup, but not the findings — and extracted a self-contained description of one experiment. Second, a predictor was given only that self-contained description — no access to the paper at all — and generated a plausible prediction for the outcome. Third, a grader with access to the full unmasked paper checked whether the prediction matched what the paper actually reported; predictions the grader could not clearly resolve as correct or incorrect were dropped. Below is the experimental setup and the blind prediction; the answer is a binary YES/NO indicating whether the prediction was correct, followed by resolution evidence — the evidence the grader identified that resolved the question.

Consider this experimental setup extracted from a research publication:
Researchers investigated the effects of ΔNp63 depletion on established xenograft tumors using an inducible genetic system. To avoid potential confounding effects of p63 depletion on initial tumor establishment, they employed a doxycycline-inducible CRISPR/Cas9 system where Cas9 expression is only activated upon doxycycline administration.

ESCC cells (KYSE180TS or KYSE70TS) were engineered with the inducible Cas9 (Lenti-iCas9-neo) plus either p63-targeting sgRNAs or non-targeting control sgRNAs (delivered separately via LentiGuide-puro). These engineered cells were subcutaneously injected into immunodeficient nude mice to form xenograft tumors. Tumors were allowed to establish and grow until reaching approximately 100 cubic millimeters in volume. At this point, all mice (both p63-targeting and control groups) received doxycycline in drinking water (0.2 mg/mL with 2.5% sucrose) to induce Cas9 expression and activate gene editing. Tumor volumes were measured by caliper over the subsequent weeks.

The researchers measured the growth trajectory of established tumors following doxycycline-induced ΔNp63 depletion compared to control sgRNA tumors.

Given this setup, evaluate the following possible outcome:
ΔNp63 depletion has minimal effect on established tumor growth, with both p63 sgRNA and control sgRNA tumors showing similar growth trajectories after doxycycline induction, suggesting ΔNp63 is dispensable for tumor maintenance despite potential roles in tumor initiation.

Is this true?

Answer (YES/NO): NO